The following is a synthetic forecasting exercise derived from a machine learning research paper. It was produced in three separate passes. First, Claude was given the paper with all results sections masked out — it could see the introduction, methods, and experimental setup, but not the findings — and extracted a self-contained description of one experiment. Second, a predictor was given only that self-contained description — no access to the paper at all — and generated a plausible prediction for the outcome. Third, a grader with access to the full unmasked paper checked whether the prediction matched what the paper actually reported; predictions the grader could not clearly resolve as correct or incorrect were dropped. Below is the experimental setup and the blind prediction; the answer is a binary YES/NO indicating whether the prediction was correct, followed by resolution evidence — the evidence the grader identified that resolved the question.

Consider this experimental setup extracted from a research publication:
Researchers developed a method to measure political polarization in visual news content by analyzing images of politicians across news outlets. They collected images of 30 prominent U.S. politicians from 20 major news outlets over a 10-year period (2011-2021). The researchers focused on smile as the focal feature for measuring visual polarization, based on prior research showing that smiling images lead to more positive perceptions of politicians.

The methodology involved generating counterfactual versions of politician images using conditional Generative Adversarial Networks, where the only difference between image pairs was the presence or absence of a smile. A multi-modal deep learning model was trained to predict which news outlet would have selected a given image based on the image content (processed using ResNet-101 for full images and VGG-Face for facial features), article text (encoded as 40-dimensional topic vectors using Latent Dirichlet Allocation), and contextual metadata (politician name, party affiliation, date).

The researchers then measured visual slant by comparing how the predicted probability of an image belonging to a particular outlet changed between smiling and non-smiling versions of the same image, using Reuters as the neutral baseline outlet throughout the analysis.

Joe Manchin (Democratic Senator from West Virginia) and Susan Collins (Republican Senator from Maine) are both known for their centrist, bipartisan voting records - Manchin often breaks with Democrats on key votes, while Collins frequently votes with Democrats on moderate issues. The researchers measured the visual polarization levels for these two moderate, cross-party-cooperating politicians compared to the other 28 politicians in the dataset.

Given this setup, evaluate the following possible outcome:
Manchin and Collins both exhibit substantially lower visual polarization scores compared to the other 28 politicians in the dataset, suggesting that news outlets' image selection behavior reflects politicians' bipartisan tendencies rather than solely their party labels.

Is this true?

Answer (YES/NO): YES